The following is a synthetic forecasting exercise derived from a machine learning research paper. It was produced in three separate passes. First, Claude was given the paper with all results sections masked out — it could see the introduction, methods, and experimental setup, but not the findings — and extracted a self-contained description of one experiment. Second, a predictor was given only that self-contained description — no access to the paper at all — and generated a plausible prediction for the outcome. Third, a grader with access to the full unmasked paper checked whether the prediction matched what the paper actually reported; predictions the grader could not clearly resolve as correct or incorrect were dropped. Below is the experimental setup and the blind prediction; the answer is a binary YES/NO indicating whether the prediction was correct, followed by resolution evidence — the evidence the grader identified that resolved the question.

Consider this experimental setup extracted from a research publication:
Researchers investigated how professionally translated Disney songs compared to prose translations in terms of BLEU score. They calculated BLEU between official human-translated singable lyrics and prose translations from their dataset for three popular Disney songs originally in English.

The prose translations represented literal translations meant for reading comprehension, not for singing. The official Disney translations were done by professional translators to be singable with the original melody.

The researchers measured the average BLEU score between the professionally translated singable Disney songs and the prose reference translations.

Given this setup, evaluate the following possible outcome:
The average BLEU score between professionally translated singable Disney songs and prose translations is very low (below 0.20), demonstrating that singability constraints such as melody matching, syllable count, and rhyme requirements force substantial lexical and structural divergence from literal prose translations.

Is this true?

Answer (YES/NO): YES